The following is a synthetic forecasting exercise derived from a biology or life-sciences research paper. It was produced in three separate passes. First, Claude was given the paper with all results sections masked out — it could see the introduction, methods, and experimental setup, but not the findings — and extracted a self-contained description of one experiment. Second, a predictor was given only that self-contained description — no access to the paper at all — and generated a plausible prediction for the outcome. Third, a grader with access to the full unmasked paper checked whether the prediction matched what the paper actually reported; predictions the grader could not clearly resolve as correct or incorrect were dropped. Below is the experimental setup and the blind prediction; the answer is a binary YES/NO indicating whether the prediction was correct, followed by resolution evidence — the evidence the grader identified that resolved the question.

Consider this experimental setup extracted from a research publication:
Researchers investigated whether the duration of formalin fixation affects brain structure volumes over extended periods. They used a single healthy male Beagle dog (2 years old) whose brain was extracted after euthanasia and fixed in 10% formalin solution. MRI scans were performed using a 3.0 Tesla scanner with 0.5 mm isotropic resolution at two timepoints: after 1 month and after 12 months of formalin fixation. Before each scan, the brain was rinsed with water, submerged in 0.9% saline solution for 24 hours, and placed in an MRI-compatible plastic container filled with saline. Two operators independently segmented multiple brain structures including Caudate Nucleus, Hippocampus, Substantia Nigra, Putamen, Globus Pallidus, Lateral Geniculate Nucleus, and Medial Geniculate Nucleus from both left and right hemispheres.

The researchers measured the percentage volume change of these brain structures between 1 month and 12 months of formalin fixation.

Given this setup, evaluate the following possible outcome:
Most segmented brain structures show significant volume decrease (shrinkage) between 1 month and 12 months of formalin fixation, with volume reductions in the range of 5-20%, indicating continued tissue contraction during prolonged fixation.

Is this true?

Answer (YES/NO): NO